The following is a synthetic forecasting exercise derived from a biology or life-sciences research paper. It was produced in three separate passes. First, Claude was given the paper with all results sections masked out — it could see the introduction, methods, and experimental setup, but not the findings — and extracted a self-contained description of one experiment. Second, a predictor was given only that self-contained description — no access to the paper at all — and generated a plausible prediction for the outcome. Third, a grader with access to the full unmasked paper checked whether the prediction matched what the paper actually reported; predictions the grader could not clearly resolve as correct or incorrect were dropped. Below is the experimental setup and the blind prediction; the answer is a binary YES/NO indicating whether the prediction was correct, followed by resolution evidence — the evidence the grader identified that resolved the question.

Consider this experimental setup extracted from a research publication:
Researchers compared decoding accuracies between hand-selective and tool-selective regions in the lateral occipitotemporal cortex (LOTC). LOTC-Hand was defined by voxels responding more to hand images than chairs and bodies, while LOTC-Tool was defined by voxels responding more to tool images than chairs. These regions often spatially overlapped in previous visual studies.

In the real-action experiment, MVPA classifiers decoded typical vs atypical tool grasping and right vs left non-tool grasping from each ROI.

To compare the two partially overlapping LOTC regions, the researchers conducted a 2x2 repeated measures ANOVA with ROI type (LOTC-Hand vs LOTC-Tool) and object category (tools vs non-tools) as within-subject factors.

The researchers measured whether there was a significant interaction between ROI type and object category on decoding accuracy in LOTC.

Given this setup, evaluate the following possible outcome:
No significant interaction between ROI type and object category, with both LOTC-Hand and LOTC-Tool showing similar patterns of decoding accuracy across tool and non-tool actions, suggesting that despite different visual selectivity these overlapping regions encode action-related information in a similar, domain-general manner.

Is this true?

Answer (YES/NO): NO